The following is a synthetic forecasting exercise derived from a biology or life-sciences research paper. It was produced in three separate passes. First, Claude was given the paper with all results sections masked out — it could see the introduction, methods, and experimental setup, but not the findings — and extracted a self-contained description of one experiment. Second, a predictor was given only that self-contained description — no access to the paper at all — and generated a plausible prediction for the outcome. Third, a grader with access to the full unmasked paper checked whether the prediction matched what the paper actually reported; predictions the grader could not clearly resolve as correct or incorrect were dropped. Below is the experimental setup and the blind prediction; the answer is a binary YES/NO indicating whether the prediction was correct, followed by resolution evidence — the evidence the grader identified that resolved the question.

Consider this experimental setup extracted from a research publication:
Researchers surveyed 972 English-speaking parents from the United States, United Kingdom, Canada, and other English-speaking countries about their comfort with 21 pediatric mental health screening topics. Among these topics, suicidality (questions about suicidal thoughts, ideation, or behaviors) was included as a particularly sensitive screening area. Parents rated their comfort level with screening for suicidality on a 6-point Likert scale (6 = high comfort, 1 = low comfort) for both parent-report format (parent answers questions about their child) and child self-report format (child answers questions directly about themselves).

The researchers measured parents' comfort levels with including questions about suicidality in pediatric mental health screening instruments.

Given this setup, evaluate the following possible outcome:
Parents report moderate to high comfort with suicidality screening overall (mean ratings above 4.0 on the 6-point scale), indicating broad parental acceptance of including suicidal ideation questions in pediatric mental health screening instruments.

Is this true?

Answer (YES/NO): YES